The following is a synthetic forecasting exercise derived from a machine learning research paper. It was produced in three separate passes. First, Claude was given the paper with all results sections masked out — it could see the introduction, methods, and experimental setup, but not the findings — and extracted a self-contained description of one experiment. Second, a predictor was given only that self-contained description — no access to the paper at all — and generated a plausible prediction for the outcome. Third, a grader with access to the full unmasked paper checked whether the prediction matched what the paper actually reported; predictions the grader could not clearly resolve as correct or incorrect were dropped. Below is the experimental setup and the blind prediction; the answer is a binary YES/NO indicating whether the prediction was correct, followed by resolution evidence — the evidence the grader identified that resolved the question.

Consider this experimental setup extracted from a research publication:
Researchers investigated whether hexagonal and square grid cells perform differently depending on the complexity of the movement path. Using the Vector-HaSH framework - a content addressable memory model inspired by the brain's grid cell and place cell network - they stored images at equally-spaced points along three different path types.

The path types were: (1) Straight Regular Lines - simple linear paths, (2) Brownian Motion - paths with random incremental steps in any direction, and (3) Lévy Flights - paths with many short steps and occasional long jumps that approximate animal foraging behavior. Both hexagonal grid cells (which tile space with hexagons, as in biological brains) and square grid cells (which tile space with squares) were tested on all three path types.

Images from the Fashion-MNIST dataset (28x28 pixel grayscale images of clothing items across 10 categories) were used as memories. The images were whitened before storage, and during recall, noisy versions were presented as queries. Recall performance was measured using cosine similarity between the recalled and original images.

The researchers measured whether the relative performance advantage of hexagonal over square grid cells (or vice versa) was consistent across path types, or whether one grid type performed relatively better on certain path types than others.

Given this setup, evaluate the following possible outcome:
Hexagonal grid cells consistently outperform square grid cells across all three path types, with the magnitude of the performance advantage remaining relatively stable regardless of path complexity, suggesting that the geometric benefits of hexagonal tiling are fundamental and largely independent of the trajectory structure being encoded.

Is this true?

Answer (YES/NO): NO